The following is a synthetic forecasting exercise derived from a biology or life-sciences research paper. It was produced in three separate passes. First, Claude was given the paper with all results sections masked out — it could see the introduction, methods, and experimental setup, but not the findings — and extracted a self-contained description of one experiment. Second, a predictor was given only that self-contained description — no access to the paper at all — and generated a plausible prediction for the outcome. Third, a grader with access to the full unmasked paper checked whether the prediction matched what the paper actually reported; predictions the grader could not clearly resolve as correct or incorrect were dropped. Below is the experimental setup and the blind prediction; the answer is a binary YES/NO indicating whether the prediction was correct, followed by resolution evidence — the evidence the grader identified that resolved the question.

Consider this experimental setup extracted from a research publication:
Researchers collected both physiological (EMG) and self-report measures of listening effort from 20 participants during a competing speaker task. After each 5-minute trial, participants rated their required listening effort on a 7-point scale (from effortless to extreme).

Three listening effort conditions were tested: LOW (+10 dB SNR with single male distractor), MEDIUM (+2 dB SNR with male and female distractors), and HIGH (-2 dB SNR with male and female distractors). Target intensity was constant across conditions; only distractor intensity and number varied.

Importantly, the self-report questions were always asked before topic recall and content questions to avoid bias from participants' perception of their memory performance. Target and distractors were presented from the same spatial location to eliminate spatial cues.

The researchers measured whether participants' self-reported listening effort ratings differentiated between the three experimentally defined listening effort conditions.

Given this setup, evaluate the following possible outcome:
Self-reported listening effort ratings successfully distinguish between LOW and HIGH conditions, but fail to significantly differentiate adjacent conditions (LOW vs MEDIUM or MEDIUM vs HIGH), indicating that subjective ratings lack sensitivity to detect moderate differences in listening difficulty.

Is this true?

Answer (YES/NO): NO